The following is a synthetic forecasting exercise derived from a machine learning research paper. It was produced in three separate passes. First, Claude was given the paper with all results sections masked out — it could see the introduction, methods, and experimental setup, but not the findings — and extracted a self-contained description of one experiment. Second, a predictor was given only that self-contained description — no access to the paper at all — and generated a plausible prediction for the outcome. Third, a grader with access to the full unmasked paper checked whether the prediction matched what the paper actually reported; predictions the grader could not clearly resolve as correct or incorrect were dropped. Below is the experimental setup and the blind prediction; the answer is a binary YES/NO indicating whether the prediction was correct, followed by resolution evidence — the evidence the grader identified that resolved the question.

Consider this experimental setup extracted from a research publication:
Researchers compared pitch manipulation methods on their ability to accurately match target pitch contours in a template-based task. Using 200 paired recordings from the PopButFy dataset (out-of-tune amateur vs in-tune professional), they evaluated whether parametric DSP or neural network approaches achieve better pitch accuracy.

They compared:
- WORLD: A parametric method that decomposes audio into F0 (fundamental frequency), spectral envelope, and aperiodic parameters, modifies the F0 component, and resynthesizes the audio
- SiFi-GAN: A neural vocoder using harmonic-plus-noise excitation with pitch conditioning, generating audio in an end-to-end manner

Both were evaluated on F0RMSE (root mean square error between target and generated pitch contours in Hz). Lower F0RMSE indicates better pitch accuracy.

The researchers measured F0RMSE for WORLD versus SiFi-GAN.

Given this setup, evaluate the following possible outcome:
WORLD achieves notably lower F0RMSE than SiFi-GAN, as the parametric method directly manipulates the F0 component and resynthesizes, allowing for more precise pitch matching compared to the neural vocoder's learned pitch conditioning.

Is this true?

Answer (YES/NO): NO